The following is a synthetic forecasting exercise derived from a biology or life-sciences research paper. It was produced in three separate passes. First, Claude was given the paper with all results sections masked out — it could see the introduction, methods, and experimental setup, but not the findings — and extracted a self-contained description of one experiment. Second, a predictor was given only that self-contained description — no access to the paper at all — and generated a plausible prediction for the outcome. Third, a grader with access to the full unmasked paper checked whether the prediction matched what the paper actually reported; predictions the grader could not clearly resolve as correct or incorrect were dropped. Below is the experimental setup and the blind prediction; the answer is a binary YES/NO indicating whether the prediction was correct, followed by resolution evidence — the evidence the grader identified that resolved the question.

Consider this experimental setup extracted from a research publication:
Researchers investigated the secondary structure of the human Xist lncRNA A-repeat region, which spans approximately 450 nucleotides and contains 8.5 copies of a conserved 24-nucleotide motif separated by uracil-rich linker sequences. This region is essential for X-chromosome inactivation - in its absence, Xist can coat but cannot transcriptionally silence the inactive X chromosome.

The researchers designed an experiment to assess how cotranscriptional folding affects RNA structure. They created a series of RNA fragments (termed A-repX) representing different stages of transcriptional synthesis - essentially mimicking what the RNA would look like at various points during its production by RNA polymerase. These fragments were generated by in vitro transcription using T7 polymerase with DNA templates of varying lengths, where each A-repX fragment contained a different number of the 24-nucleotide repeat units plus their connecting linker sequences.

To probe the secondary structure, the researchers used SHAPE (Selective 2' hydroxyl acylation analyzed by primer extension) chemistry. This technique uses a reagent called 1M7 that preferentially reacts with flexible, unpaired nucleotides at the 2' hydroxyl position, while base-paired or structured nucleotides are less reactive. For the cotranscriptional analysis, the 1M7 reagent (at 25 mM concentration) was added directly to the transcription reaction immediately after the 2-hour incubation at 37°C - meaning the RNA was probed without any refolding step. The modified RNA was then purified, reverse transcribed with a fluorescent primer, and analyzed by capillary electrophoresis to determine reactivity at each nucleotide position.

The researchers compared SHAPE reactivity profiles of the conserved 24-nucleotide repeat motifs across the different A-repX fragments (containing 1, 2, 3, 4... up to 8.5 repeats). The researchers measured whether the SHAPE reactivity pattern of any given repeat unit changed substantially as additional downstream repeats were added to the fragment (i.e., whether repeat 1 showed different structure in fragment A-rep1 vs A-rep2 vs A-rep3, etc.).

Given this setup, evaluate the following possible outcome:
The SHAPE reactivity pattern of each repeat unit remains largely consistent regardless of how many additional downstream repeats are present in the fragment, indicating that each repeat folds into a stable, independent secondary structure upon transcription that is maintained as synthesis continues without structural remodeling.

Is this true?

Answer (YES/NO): YES